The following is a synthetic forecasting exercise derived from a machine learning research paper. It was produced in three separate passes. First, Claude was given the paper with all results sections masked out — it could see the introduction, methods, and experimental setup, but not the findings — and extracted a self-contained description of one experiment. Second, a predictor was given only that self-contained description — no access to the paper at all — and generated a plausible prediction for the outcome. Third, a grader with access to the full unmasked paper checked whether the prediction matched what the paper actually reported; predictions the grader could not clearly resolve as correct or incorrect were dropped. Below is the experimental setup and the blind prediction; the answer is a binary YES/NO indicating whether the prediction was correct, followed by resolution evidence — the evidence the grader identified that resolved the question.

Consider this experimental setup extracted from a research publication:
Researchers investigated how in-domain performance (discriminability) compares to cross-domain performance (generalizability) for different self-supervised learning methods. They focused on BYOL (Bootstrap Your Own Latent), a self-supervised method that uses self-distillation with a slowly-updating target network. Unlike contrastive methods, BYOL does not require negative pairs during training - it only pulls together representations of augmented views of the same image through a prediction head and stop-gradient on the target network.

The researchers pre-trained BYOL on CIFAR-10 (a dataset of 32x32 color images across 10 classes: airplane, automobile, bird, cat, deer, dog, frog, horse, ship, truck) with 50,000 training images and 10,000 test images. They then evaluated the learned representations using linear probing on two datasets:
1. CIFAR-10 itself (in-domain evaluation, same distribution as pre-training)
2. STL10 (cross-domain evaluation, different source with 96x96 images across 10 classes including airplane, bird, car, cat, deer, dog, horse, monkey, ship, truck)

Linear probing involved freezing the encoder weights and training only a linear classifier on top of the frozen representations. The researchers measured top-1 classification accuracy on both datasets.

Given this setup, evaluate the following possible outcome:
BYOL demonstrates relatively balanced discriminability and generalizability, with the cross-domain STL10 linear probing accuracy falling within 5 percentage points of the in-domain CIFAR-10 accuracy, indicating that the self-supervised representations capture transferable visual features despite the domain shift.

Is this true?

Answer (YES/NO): NO